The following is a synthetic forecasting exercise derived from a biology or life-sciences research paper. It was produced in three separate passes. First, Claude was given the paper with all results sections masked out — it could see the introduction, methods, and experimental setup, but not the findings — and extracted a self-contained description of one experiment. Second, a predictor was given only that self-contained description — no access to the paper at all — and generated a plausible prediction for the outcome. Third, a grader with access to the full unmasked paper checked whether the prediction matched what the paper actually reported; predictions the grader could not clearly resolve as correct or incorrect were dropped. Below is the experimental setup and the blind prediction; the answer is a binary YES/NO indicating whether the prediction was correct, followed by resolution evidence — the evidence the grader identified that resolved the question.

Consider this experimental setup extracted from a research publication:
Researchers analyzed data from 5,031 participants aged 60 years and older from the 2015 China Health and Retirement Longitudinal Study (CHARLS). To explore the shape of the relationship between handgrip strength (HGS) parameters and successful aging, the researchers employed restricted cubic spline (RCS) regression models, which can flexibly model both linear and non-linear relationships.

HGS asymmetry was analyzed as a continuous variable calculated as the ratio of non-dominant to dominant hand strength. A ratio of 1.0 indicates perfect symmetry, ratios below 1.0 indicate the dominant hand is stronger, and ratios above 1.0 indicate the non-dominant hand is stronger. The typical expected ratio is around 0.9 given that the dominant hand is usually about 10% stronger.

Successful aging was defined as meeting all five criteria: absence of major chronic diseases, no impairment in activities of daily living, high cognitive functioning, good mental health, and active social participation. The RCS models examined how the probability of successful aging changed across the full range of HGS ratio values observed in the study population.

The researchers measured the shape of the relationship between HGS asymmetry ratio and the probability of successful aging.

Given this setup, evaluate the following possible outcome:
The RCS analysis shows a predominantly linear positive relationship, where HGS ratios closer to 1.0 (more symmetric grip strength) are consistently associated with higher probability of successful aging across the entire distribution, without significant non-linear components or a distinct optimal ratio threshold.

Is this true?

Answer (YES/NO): NO